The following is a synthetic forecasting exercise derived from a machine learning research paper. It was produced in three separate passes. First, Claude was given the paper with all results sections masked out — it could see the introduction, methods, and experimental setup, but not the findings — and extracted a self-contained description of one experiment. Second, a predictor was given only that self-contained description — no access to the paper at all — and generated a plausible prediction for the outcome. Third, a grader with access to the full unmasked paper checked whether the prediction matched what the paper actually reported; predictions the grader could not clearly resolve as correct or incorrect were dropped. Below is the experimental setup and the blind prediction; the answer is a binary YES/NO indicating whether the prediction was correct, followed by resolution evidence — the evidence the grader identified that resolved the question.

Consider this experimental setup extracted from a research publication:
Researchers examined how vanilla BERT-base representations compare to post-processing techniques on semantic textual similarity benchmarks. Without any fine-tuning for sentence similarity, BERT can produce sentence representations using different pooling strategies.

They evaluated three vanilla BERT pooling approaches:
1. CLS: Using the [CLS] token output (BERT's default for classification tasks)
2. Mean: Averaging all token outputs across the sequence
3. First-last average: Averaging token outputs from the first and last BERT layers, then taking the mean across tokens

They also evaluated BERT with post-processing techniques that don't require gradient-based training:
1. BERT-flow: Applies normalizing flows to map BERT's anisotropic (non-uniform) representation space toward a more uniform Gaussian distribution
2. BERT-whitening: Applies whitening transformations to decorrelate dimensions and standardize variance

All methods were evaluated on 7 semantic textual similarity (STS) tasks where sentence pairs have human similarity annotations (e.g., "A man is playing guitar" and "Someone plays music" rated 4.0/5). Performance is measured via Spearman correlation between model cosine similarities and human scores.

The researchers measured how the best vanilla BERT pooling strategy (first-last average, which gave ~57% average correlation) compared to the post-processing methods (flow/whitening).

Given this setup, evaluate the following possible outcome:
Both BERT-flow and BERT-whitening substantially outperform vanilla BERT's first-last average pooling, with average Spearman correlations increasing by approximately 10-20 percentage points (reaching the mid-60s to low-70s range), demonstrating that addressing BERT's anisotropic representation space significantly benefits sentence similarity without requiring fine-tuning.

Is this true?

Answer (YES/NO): YES